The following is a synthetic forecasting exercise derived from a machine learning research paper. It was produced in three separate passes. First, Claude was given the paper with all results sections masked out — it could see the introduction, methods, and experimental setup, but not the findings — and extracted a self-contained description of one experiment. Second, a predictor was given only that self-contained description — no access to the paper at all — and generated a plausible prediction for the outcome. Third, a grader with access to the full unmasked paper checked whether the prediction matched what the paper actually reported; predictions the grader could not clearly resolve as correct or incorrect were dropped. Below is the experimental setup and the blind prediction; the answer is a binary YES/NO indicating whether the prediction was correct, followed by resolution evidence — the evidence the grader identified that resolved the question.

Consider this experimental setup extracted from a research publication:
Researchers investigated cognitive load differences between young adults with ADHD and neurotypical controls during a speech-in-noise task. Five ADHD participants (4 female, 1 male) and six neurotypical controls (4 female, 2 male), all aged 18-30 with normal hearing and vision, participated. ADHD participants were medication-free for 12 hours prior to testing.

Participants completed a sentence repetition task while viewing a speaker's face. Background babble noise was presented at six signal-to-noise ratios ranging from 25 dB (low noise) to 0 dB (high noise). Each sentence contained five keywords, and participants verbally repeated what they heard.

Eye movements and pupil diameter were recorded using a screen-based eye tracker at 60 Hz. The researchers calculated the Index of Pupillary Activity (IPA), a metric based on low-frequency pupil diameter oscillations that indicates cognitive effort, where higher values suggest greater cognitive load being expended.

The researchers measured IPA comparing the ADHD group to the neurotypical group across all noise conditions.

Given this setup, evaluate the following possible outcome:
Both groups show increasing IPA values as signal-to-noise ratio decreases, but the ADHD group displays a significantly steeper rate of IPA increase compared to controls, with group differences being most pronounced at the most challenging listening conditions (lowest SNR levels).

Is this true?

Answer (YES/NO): NO